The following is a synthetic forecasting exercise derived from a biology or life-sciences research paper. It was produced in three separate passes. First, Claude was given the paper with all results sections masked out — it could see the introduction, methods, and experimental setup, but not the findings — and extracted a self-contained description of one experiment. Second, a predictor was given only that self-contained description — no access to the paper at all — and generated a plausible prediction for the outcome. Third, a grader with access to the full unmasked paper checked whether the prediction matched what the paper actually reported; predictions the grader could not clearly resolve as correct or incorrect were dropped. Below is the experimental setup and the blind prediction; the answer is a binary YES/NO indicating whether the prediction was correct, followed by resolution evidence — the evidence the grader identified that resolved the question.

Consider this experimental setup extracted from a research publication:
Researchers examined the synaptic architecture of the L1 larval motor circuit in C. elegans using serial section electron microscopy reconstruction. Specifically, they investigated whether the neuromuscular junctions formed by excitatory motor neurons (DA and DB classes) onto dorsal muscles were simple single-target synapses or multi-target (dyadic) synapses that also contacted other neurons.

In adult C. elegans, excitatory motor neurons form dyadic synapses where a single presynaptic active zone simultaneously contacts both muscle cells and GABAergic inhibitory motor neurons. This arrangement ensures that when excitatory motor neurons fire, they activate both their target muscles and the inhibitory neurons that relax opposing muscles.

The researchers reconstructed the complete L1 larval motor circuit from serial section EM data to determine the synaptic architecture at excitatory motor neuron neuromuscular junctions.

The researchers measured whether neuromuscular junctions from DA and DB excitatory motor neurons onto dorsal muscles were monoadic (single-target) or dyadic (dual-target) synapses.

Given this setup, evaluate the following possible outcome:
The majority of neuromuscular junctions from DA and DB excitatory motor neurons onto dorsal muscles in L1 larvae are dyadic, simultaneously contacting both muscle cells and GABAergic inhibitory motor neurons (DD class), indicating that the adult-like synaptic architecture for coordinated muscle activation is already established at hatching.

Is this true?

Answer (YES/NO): YES